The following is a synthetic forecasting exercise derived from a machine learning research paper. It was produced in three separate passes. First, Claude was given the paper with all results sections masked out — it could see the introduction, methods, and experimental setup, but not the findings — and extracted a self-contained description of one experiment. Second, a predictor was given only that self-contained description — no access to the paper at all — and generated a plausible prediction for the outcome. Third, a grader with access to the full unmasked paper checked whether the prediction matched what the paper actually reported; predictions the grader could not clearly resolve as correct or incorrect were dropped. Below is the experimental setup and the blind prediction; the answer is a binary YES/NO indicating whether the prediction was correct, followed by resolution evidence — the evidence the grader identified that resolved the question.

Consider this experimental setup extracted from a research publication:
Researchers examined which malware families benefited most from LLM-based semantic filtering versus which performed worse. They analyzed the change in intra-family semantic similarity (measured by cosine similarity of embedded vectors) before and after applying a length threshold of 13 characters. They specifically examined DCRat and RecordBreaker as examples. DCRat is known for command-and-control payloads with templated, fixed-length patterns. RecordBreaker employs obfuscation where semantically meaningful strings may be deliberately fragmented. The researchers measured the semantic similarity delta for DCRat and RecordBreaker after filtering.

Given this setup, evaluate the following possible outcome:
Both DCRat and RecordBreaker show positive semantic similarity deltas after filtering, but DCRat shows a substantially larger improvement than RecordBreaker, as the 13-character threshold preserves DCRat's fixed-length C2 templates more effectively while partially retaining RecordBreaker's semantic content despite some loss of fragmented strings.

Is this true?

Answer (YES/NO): NO